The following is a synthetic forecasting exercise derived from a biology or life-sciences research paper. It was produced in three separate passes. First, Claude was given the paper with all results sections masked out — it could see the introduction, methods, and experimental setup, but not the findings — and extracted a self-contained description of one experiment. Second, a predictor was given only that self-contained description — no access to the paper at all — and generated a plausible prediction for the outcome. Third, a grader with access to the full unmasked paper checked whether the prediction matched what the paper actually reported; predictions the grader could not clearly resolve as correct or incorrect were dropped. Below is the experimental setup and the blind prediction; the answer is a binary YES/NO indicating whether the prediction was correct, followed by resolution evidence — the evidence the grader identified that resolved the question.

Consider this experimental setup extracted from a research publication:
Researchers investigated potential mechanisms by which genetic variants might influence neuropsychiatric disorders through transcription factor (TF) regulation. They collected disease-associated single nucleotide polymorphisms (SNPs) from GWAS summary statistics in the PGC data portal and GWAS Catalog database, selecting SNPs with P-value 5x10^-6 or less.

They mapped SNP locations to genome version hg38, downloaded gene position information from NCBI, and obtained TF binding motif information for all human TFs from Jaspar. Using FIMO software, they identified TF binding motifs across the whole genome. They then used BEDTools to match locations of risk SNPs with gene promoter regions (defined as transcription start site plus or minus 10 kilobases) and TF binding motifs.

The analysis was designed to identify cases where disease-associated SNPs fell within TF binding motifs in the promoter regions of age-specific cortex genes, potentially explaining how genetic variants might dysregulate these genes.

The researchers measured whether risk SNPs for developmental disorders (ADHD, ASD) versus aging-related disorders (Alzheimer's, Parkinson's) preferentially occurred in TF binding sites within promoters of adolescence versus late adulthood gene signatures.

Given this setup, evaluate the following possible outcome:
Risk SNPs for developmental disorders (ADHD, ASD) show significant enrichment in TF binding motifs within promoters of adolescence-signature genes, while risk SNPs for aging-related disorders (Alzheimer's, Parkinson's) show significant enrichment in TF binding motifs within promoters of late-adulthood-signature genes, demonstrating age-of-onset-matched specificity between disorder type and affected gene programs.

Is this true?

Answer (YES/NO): NO